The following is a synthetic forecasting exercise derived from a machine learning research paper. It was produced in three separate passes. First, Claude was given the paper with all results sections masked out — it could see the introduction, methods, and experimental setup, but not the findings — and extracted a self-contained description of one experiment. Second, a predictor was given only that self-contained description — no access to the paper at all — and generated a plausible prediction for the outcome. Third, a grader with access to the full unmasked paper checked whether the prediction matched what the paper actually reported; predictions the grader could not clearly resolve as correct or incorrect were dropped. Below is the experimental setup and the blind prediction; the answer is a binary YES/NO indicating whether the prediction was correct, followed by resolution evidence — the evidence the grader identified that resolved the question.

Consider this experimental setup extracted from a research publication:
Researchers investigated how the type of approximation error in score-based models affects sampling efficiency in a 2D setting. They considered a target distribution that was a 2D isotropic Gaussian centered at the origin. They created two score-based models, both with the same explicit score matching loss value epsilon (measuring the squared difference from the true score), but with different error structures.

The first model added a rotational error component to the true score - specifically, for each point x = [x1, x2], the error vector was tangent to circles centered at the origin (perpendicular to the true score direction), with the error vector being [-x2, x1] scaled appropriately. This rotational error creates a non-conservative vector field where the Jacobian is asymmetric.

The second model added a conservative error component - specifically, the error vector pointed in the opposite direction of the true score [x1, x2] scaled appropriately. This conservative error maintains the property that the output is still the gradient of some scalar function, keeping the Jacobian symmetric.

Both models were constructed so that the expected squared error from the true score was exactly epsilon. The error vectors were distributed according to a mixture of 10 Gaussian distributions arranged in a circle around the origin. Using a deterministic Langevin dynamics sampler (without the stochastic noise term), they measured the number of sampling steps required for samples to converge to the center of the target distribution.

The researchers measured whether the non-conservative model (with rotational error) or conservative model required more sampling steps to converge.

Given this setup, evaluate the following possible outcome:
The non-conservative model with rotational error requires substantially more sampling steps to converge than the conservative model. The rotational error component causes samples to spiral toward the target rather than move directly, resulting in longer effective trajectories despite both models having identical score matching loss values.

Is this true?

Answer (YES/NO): YES